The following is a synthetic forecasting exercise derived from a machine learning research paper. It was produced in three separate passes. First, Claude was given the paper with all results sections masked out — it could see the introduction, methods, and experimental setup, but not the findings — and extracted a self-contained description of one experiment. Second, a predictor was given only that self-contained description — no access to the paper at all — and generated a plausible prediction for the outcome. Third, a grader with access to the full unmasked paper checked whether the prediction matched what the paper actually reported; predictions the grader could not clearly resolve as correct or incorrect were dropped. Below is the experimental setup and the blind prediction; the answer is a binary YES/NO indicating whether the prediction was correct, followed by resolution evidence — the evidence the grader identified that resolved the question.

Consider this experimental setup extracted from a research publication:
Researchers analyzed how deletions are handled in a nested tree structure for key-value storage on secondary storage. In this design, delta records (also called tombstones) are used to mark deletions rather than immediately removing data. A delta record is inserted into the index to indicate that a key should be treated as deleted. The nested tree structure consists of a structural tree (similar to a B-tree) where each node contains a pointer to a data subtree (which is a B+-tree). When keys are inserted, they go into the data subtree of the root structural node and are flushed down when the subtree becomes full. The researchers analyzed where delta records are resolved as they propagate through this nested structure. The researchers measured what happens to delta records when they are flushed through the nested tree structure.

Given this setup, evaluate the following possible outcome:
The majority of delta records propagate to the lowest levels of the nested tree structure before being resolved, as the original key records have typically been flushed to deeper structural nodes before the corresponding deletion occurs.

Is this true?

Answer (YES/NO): NO